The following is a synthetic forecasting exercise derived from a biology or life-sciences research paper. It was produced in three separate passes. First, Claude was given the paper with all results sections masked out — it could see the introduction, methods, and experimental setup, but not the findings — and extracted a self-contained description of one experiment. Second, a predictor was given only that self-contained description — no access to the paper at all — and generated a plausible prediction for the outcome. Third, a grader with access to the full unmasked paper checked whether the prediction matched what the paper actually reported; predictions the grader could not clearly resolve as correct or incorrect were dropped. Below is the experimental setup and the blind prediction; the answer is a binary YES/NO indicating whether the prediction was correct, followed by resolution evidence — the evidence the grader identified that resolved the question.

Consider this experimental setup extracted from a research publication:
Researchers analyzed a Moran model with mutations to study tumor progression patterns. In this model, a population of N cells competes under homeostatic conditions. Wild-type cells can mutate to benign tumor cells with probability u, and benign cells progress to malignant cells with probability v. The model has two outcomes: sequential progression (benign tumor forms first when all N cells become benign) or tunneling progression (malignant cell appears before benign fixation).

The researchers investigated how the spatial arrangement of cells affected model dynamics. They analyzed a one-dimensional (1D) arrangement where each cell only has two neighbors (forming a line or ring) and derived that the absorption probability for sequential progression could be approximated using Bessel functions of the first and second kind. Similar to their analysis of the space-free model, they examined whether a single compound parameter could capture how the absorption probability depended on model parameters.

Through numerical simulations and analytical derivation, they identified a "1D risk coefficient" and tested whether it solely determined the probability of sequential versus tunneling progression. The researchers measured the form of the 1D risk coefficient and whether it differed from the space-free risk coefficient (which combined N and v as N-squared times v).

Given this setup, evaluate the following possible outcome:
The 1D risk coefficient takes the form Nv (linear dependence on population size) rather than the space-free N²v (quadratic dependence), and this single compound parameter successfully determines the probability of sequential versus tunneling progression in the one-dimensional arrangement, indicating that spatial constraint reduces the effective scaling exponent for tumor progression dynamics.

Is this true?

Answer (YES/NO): YES